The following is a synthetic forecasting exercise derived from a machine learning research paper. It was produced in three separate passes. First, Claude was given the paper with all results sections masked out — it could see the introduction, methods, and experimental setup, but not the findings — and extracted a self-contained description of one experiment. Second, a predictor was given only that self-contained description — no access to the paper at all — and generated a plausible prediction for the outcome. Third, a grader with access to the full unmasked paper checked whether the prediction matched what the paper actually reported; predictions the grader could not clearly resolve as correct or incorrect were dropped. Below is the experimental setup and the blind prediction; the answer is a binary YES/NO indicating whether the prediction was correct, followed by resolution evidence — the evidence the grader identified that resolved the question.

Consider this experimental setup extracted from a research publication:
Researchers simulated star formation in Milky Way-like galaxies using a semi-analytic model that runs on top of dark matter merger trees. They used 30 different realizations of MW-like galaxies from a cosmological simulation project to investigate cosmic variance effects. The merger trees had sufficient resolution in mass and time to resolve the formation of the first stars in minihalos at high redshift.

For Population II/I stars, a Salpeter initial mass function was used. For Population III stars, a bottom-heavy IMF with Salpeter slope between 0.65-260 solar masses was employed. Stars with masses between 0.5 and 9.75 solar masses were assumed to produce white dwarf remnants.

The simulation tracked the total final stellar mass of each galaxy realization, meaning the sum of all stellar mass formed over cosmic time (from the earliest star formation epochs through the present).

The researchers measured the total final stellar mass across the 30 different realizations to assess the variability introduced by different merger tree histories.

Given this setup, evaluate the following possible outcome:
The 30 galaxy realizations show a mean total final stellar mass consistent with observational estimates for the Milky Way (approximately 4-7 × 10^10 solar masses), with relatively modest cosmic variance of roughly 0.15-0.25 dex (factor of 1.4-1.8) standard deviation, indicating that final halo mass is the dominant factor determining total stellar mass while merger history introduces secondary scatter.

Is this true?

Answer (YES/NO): NO